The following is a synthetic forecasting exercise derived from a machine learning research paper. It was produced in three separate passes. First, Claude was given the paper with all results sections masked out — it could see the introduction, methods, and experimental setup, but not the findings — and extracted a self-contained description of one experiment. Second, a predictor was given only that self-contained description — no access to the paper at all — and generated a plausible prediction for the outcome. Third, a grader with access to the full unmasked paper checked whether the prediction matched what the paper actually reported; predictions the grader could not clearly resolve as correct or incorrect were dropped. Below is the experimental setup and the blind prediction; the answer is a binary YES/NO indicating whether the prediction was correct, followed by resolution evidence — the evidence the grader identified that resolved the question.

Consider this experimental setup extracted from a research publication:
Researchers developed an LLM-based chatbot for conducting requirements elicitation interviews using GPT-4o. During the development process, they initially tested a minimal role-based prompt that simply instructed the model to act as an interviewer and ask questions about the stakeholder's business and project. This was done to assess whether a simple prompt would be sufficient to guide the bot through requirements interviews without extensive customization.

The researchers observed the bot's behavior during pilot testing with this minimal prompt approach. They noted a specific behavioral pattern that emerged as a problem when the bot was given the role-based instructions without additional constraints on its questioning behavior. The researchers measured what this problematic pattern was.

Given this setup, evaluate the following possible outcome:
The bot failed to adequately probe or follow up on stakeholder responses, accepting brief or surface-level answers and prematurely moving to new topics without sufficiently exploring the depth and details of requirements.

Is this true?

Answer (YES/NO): NO